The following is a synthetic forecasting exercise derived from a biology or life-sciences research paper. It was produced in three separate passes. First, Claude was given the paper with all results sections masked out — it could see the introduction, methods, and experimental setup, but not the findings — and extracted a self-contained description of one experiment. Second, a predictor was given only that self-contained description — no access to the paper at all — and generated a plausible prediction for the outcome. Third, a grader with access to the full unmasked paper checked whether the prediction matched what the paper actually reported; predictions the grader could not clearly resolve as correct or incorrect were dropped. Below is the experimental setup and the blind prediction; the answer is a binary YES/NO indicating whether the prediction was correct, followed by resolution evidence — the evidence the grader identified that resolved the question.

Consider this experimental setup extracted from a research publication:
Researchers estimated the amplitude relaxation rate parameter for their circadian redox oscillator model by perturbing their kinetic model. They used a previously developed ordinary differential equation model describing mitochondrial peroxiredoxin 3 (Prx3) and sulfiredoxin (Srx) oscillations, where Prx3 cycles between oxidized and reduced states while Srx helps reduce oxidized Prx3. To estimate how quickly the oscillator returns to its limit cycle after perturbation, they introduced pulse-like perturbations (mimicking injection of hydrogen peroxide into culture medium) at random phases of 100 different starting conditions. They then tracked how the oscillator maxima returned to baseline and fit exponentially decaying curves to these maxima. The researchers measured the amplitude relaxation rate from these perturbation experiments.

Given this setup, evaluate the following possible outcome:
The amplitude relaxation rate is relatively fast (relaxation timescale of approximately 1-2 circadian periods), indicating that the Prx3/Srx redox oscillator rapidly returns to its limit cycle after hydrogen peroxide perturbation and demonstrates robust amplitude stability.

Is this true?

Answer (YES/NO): NO